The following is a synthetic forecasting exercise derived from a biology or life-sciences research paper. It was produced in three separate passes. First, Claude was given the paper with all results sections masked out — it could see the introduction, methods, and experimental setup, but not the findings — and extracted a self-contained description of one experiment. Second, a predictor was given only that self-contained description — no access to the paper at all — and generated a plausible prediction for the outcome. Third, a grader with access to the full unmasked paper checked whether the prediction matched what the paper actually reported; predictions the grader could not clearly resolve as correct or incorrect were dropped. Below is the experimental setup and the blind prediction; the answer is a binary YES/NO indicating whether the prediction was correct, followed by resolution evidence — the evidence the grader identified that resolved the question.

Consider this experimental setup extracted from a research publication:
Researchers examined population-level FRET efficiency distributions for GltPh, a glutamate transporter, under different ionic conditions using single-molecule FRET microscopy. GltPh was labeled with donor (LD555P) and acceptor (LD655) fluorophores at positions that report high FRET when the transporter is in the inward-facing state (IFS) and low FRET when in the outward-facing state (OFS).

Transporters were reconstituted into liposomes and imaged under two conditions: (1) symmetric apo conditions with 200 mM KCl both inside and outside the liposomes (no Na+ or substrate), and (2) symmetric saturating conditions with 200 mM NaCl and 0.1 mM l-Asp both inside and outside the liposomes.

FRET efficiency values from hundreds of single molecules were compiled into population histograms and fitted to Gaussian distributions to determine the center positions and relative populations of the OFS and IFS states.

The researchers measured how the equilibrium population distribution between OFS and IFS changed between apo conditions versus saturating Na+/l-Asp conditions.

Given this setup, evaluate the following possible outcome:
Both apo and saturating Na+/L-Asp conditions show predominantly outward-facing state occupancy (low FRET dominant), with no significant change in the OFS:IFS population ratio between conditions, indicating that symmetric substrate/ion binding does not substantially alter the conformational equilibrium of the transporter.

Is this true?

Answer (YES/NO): NO